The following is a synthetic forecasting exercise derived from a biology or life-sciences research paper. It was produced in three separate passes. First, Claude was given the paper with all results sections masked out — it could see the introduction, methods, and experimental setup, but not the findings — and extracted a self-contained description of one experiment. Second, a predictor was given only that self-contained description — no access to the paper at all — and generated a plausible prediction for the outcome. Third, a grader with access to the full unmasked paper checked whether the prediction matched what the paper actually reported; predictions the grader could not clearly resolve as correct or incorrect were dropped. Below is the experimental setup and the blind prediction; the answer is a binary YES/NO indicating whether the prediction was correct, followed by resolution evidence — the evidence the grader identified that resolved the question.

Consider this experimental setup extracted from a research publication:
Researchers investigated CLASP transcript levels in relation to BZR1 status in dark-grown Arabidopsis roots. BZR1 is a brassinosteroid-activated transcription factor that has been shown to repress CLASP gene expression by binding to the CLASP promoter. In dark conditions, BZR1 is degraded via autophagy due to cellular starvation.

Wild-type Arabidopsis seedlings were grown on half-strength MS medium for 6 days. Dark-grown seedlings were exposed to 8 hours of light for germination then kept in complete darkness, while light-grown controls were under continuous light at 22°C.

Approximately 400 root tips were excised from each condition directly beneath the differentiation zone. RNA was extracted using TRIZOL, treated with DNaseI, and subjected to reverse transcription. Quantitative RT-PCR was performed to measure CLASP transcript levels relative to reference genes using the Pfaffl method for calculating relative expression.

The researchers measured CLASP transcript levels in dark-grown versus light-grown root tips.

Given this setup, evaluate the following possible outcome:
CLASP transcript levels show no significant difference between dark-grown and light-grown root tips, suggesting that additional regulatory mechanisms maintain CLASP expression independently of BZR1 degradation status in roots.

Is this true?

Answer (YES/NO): NO